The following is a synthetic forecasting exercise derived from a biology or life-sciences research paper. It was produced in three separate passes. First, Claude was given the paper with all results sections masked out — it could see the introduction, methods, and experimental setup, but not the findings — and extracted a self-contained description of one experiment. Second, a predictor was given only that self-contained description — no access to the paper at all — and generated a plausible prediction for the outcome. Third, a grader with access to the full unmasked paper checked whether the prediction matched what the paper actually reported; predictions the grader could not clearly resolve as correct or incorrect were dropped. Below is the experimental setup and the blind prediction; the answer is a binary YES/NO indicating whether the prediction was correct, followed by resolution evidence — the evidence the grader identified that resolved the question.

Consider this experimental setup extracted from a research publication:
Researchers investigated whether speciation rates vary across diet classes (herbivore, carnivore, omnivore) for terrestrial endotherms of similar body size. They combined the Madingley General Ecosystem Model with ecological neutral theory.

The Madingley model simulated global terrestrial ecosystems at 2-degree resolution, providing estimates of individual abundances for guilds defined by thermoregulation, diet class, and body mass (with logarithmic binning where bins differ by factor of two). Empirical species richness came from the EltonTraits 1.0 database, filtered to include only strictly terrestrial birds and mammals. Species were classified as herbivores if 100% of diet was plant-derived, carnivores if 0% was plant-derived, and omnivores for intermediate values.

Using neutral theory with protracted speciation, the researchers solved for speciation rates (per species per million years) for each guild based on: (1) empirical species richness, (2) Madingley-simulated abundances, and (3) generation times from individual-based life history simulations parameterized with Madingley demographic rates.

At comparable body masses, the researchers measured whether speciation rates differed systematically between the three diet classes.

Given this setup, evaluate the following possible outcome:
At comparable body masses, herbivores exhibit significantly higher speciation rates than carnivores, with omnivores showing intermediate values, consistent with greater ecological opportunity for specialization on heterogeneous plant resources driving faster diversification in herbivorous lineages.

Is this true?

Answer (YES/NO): NO